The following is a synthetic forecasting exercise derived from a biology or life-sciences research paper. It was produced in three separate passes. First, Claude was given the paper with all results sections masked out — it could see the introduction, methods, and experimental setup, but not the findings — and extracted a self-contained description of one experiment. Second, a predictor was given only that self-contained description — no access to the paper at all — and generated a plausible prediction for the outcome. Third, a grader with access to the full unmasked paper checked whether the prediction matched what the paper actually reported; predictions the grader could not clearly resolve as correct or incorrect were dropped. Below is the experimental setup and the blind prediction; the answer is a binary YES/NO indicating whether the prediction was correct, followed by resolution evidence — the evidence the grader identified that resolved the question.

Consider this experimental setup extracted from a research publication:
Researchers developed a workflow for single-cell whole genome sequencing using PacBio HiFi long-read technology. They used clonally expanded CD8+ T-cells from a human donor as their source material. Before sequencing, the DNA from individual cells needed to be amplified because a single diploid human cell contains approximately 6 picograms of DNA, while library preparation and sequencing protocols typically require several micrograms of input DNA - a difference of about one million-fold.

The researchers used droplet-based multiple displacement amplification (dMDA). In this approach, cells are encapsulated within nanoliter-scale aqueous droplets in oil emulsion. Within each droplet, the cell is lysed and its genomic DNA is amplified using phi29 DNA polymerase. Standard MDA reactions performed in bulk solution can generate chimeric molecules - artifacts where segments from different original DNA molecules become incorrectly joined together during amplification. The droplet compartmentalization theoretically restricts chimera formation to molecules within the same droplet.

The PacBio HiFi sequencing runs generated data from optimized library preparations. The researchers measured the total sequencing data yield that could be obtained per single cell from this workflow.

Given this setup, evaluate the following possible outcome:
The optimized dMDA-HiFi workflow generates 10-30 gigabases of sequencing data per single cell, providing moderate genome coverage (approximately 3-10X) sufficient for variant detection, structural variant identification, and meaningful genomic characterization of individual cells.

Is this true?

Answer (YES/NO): NO